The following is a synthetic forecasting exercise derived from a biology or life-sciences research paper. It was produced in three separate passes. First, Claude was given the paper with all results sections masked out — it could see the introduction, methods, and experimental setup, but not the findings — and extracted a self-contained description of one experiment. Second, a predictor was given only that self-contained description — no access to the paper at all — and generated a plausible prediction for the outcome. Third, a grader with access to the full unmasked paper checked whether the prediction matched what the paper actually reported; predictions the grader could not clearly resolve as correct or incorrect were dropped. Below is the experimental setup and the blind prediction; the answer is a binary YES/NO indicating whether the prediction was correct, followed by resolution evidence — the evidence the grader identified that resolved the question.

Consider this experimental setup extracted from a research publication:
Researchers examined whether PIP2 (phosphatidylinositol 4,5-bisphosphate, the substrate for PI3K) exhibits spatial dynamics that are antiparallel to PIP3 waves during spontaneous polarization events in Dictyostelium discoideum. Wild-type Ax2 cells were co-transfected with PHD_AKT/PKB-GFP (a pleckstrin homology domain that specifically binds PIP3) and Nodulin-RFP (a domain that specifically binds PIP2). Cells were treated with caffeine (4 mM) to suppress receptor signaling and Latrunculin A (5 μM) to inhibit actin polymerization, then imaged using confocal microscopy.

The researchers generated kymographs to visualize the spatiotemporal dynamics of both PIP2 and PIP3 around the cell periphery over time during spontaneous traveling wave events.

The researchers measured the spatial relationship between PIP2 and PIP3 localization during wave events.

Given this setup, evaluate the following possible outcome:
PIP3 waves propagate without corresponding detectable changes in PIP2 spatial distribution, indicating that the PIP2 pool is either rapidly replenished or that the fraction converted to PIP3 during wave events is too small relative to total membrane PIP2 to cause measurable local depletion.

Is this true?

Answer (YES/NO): NO